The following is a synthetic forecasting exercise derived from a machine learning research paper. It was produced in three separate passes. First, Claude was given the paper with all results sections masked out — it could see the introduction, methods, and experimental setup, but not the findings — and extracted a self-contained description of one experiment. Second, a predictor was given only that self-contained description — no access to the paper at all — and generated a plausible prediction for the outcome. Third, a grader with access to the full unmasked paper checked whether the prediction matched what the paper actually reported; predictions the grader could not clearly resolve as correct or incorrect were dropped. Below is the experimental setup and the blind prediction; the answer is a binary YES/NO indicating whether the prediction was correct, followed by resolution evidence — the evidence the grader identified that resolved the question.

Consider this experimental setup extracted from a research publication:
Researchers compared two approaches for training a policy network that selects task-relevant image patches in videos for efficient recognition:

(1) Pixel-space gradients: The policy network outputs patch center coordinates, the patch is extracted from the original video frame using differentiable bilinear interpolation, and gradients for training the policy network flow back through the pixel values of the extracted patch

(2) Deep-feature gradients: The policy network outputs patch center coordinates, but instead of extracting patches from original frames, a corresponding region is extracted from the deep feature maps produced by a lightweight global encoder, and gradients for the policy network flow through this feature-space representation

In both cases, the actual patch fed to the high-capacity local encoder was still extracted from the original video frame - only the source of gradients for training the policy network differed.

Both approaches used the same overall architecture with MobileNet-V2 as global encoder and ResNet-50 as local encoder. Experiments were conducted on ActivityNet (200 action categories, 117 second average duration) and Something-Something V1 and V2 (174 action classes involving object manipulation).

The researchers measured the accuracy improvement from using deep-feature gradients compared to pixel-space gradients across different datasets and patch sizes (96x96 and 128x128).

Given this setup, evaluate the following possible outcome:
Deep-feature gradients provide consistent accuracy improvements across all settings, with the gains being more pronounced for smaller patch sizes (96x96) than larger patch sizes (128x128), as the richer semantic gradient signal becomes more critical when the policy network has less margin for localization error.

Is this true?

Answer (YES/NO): NO